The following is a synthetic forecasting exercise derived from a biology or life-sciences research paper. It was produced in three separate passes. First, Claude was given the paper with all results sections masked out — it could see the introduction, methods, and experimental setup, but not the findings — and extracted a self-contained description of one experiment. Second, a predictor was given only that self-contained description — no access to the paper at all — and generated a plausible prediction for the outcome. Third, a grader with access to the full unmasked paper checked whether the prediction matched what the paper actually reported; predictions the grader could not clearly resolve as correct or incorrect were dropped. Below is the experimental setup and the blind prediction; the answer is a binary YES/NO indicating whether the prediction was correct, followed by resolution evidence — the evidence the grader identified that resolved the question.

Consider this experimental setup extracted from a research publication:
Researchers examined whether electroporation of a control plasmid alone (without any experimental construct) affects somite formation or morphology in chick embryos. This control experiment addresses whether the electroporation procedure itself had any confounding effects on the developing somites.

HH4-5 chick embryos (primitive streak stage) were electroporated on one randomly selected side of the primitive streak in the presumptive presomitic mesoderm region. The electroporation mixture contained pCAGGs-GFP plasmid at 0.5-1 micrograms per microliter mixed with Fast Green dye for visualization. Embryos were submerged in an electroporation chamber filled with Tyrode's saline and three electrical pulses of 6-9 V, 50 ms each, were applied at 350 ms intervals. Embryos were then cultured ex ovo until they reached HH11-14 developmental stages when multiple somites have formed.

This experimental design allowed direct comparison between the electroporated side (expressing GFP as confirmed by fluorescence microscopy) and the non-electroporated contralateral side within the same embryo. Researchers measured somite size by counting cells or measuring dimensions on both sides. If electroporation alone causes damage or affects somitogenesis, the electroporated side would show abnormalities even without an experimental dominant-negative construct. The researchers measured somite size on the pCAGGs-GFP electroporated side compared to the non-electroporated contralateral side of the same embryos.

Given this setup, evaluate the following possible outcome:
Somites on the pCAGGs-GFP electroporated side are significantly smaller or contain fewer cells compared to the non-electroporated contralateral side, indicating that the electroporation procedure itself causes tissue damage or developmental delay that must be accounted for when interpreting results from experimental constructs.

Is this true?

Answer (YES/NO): NO